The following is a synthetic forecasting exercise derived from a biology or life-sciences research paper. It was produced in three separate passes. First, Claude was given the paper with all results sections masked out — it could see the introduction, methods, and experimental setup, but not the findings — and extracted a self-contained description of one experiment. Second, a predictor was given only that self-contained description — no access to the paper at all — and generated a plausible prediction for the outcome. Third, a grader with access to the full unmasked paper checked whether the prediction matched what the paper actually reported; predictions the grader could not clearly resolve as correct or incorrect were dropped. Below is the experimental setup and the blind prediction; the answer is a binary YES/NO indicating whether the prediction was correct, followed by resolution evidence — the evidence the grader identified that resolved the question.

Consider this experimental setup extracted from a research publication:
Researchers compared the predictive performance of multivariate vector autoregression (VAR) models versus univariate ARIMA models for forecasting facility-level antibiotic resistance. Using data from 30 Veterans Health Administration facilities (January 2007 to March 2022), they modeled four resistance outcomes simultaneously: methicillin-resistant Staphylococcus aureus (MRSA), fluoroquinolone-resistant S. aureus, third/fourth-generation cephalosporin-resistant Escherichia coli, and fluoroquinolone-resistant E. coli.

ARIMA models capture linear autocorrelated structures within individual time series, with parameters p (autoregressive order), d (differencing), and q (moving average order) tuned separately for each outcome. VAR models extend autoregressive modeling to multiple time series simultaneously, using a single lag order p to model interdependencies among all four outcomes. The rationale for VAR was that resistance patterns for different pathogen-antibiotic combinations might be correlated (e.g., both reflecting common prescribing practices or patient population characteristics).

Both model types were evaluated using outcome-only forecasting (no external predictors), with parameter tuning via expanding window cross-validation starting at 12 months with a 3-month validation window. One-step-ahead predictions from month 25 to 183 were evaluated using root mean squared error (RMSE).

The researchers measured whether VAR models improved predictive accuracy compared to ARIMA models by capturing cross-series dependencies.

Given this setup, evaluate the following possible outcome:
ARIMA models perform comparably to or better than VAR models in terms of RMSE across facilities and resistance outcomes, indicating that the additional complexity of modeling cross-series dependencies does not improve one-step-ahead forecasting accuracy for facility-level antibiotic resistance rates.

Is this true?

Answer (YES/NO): NO